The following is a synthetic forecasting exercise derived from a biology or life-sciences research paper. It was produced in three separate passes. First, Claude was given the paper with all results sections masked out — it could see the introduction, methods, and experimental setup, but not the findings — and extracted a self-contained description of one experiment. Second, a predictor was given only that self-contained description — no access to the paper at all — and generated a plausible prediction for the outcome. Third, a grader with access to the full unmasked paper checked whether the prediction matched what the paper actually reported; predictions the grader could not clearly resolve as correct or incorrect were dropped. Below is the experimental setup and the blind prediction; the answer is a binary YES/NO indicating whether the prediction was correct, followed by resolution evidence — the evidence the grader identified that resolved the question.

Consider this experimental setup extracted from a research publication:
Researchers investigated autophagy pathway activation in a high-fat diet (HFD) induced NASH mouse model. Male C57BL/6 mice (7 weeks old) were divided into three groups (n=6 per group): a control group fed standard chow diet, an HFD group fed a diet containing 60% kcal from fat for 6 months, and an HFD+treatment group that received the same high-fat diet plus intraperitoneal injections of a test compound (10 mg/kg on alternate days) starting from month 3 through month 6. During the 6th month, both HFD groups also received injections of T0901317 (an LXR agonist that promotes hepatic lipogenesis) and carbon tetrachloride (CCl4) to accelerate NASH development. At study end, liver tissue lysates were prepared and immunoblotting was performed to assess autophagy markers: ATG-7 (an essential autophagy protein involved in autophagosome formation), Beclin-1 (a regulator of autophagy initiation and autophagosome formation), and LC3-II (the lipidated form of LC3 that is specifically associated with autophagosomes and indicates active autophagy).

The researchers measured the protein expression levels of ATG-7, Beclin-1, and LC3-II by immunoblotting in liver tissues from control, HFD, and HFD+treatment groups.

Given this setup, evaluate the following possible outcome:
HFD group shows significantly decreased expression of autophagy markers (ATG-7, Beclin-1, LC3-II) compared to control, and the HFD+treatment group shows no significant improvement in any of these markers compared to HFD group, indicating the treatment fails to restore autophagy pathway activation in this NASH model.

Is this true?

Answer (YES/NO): NO